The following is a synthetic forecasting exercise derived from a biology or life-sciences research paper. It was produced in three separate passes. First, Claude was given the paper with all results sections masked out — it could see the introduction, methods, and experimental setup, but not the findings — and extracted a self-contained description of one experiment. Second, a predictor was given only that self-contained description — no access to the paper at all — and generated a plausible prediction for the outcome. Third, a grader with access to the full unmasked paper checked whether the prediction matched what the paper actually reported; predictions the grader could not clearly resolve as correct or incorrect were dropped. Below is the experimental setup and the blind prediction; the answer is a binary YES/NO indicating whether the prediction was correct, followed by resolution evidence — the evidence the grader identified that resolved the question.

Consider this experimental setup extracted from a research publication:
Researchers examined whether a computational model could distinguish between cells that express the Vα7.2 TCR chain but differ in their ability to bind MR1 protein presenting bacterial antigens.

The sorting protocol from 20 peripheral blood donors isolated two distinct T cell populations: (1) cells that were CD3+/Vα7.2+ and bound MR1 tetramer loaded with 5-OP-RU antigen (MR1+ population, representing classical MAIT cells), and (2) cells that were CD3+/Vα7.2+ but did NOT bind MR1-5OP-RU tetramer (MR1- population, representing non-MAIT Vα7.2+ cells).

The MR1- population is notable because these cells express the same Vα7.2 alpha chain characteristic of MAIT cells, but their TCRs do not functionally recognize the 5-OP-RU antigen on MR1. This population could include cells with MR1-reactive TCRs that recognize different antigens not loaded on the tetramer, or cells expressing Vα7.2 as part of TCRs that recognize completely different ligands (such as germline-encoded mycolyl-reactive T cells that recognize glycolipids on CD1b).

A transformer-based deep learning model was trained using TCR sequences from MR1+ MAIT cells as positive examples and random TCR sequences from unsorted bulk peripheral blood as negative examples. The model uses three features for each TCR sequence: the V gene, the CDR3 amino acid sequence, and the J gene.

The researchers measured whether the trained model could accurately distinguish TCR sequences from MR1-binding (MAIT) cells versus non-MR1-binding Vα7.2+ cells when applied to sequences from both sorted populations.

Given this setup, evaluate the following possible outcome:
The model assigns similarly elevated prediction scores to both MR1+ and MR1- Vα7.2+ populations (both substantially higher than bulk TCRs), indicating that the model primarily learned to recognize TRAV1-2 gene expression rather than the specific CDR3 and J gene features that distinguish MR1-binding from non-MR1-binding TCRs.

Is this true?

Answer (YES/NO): NO